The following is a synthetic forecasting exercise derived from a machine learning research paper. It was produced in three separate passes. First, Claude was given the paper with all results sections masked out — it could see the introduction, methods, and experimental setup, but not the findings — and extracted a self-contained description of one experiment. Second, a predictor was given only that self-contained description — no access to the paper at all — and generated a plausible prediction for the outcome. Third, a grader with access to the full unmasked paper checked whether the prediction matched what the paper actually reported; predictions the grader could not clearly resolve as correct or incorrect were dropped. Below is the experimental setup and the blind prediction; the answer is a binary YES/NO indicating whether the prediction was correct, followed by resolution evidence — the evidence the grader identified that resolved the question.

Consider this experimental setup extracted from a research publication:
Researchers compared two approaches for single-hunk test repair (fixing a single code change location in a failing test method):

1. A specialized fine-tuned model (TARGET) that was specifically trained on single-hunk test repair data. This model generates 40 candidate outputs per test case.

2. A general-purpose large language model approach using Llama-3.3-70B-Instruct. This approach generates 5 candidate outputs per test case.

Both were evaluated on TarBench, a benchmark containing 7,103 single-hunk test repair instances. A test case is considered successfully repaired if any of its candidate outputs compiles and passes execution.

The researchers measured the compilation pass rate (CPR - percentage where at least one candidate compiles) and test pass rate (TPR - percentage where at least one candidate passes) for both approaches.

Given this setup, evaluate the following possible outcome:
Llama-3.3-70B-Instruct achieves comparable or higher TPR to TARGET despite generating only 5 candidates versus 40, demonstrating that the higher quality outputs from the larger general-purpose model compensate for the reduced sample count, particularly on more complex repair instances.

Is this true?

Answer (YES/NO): YES